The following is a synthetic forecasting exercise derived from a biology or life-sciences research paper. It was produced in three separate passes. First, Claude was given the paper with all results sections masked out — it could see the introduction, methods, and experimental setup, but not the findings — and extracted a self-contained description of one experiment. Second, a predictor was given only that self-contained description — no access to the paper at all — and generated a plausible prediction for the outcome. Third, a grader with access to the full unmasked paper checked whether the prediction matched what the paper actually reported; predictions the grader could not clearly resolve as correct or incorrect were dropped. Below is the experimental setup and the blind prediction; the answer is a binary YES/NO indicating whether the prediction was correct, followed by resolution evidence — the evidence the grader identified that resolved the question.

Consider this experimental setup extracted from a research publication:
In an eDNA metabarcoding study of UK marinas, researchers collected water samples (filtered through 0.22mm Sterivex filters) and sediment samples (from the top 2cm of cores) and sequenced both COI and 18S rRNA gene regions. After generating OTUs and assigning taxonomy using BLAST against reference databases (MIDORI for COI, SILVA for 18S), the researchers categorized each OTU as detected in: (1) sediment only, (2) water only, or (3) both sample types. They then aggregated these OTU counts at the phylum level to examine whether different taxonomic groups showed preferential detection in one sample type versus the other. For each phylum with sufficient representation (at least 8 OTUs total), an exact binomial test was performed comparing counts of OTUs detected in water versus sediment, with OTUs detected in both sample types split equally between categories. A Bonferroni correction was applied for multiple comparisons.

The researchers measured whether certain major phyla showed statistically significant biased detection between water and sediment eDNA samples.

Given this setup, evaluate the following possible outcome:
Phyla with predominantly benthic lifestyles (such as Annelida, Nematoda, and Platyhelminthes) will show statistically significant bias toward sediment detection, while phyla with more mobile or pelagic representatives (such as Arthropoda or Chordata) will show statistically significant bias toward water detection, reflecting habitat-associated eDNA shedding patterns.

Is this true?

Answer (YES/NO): NO